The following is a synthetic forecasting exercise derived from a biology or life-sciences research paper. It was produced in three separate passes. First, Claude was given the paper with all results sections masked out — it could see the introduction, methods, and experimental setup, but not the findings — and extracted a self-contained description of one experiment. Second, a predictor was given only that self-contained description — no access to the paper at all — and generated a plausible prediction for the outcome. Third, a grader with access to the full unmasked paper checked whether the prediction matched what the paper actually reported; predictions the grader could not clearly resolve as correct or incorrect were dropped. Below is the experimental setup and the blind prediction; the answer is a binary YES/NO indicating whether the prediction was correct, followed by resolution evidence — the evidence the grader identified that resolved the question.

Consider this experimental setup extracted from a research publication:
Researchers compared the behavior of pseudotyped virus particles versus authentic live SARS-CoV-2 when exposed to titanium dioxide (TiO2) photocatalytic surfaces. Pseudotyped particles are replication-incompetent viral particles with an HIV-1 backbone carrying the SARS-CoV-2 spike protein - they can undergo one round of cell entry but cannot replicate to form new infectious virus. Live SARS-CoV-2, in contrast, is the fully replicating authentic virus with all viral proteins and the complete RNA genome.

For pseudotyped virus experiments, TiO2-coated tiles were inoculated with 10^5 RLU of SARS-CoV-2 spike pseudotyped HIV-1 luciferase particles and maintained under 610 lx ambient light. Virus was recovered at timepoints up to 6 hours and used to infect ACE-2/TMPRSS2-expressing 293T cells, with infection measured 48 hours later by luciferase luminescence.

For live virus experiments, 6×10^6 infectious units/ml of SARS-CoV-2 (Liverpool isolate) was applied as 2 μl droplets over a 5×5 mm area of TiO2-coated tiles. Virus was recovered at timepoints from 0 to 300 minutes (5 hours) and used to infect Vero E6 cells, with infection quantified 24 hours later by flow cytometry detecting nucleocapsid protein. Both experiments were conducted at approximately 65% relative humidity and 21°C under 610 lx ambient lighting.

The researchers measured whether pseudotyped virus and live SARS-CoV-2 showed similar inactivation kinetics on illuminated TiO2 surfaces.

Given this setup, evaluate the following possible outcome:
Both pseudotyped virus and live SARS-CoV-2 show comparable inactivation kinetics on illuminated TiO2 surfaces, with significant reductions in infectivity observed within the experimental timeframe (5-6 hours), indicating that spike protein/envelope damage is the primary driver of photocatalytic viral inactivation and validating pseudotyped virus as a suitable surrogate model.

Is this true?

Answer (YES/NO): NO